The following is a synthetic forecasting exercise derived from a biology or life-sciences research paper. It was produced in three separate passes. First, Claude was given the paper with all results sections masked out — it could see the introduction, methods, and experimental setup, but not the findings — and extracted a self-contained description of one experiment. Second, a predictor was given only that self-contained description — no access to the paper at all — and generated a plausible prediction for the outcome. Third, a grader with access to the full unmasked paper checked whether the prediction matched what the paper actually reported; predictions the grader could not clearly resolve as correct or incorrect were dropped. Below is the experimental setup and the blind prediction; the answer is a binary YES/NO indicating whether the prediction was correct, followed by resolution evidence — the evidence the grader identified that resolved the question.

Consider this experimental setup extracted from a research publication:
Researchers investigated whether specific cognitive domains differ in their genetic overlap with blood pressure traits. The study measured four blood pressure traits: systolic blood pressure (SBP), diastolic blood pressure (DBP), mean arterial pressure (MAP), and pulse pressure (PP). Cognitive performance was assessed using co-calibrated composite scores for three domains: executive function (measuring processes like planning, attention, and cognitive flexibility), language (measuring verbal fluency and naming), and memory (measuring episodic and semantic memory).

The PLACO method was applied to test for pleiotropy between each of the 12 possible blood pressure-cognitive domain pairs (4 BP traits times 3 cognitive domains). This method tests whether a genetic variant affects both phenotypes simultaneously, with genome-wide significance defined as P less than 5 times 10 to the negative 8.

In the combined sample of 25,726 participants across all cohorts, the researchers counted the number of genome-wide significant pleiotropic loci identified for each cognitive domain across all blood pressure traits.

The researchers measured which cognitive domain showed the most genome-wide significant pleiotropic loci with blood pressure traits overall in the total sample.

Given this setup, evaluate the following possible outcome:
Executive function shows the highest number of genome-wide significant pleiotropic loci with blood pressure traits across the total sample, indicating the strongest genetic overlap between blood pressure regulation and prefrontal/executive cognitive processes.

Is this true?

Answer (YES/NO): NO